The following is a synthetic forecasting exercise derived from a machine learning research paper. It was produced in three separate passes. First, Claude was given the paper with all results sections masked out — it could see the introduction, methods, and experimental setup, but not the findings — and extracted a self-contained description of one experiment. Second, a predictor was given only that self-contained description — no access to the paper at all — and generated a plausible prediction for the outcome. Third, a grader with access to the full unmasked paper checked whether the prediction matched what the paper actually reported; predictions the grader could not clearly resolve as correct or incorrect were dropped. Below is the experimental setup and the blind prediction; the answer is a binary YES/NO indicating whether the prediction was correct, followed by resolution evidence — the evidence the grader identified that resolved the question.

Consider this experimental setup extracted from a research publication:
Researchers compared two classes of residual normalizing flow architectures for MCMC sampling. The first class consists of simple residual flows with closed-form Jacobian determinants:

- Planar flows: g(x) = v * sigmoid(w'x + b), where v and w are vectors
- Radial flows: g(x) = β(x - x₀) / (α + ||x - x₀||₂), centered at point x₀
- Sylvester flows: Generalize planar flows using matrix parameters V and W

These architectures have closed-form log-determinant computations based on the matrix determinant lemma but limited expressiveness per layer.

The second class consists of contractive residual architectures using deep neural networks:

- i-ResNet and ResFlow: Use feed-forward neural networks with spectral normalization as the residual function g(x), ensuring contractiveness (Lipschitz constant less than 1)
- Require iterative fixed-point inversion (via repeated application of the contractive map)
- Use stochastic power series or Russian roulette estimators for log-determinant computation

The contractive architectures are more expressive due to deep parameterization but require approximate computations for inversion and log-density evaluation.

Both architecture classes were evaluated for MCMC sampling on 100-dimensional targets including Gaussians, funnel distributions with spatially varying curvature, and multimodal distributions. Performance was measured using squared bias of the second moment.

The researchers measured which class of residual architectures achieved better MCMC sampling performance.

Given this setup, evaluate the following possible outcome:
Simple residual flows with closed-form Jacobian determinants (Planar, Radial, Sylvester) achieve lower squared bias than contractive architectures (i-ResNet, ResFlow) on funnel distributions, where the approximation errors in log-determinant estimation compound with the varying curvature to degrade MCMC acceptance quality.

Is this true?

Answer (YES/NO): NO